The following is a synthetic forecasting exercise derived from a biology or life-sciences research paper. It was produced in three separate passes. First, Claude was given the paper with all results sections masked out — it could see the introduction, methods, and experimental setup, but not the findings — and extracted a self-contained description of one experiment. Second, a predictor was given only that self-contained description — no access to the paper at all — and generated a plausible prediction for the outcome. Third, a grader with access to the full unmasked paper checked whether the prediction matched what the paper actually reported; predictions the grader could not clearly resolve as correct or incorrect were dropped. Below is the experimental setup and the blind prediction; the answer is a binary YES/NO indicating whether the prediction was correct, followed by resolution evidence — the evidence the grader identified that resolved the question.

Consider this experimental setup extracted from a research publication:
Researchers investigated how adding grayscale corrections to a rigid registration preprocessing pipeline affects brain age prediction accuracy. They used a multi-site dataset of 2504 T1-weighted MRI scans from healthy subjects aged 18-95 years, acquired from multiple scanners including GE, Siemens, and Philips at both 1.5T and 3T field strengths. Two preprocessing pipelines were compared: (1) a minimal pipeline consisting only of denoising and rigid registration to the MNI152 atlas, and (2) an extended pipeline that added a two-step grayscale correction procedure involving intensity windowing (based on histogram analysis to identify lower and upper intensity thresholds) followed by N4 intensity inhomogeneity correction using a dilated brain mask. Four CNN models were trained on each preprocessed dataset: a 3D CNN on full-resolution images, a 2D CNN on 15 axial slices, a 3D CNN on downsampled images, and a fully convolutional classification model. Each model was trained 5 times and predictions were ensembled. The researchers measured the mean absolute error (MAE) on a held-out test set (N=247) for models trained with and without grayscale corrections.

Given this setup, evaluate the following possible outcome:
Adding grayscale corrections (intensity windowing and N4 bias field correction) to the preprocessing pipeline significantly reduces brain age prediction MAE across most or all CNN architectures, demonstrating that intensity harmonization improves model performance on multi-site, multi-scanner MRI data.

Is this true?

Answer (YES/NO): NO